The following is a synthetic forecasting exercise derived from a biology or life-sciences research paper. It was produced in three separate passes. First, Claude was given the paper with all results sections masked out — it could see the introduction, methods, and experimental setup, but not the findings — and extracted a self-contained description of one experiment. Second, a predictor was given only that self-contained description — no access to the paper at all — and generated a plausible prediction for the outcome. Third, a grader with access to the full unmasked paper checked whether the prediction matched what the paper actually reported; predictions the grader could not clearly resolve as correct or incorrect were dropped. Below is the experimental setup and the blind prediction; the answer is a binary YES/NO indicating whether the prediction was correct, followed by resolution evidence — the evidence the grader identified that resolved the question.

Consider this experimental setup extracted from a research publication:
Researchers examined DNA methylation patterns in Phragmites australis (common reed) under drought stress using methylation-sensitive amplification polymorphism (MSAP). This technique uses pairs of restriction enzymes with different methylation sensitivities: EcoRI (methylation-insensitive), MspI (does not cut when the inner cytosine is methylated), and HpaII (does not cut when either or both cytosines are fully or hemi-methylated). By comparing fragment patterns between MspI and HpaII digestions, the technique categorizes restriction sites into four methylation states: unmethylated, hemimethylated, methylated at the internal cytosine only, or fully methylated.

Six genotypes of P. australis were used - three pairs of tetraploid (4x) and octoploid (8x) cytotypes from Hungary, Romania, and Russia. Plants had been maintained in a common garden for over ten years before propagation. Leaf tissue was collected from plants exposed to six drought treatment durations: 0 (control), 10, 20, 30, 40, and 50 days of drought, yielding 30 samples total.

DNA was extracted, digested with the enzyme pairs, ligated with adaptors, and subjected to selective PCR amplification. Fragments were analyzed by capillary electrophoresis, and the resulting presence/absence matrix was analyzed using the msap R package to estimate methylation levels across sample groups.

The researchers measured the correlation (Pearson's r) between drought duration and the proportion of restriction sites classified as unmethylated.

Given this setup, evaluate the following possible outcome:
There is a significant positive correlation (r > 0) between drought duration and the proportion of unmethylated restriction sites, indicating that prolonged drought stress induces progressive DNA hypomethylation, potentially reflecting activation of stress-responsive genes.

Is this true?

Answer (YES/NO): NO